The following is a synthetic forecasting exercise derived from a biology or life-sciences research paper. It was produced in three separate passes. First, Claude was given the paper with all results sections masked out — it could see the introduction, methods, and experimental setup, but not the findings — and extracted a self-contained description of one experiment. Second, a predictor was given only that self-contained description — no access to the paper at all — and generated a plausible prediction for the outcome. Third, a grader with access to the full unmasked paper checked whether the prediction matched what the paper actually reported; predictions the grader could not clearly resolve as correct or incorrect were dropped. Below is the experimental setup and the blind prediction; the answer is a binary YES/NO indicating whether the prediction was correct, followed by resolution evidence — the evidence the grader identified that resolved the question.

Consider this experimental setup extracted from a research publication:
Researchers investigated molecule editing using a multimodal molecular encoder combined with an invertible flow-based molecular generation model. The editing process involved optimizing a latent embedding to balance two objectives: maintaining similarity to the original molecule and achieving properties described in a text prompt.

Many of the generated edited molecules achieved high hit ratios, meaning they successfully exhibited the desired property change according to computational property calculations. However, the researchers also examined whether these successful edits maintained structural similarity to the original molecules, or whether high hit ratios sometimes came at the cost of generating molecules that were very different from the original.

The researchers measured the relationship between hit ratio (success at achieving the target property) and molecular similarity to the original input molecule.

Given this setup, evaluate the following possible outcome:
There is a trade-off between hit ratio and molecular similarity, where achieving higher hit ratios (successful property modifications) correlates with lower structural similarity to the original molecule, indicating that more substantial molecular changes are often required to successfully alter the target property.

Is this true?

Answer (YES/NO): YES